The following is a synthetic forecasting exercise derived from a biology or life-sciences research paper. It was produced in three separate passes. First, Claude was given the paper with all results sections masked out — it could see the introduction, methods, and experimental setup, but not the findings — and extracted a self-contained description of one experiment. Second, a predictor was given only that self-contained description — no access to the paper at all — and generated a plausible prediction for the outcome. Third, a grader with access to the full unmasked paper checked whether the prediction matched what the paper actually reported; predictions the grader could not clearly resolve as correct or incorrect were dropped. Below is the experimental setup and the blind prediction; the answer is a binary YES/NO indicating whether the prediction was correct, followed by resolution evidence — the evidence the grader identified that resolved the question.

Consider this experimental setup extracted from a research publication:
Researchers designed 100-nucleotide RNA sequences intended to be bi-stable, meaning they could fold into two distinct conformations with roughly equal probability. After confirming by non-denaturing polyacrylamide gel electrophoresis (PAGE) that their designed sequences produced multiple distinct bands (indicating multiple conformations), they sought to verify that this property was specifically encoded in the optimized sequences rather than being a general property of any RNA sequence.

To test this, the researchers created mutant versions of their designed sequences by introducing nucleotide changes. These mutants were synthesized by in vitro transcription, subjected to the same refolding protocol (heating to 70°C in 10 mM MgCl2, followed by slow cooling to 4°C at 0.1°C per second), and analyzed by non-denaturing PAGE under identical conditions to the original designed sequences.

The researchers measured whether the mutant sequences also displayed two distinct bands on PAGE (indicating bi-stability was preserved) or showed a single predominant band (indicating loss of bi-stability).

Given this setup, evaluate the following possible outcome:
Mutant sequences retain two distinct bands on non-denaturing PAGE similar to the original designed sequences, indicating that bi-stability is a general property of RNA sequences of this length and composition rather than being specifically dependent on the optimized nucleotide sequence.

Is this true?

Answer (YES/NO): NO